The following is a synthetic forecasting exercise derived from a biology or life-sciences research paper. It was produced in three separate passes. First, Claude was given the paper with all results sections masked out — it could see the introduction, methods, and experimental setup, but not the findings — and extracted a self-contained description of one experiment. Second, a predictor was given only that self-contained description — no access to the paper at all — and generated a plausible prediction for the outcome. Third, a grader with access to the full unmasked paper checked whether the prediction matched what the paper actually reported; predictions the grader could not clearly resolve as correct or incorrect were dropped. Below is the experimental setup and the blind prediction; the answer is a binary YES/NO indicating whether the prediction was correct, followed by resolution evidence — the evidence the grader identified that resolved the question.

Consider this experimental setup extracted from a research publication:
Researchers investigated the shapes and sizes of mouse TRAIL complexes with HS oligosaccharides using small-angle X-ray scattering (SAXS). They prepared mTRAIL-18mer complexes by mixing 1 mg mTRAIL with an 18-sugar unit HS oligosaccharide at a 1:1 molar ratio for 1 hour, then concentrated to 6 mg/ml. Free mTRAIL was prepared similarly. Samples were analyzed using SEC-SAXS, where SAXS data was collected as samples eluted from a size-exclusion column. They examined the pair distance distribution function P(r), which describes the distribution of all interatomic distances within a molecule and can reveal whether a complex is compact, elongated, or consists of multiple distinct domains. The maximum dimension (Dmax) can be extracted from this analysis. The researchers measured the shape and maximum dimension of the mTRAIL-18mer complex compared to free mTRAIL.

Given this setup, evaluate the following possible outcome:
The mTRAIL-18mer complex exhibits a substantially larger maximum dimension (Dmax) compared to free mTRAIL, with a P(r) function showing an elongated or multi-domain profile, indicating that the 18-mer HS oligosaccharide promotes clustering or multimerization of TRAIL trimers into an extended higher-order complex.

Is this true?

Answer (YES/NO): YES